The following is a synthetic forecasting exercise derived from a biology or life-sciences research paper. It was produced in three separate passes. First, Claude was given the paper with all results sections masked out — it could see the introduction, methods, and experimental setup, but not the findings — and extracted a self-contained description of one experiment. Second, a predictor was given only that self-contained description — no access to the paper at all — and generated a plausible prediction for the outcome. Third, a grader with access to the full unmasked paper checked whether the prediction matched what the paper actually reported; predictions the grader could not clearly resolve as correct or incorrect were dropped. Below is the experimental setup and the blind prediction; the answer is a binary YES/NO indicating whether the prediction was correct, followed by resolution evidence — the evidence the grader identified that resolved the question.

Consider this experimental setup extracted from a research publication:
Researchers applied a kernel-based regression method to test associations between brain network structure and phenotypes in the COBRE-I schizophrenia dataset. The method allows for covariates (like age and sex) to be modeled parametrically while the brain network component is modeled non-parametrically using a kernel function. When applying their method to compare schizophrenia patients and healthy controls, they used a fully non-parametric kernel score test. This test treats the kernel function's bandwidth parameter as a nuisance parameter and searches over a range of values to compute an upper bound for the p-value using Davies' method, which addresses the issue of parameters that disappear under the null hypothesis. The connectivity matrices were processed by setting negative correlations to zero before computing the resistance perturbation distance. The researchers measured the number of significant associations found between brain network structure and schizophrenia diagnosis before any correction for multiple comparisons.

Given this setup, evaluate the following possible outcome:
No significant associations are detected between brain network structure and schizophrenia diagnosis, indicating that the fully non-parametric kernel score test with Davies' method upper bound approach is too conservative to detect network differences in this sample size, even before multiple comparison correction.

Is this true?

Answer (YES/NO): NO